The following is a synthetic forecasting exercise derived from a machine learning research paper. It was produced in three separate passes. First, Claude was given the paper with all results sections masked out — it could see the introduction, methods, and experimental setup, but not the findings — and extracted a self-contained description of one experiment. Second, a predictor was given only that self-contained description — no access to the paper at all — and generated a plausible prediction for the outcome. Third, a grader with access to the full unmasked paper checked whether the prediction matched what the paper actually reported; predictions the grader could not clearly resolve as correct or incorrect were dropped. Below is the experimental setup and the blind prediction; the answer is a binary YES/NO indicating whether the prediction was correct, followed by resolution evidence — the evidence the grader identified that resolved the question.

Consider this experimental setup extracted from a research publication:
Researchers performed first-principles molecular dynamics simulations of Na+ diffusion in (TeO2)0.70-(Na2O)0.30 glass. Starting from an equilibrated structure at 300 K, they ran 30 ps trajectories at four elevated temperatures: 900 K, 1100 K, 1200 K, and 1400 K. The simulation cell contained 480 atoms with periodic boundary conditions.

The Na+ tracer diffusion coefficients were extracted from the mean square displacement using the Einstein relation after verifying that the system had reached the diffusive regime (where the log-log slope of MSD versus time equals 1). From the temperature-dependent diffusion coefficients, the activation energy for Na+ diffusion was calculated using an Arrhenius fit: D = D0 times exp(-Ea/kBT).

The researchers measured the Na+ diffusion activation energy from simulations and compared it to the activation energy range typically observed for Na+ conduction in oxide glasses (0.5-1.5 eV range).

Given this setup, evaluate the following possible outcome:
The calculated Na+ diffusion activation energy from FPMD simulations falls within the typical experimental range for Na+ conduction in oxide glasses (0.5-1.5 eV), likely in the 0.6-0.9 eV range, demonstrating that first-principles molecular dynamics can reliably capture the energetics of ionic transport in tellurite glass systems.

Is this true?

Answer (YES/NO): NO